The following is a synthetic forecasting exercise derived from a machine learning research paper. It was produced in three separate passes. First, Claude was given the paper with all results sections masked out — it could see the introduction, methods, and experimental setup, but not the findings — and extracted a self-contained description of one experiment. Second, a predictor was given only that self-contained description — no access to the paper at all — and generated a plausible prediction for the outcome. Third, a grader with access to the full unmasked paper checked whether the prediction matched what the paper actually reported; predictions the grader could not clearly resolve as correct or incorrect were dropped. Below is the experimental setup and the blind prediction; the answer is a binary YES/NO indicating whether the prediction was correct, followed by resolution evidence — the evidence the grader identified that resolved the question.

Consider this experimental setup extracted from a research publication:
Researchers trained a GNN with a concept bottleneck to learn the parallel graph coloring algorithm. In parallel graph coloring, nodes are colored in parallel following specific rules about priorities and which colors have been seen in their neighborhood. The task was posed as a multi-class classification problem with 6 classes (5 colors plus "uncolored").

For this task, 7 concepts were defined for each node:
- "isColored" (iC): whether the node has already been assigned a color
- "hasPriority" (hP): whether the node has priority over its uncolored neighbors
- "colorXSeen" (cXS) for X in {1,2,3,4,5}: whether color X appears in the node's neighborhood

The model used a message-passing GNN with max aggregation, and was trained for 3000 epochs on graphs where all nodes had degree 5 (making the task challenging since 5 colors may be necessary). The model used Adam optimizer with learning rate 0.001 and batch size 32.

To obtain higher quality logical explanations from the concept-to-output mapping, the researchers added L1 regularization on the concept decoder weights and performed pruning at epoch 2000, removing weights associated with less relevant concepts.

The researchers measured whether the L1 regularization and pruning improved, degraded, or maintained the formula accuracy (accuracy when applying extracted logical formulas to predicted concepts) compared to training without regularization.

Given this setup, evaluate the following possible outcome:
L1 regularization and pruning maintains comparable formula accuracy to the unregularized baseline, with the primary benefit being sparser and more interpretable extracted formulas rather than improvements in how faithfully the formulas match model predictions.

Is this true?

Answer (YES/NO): YES